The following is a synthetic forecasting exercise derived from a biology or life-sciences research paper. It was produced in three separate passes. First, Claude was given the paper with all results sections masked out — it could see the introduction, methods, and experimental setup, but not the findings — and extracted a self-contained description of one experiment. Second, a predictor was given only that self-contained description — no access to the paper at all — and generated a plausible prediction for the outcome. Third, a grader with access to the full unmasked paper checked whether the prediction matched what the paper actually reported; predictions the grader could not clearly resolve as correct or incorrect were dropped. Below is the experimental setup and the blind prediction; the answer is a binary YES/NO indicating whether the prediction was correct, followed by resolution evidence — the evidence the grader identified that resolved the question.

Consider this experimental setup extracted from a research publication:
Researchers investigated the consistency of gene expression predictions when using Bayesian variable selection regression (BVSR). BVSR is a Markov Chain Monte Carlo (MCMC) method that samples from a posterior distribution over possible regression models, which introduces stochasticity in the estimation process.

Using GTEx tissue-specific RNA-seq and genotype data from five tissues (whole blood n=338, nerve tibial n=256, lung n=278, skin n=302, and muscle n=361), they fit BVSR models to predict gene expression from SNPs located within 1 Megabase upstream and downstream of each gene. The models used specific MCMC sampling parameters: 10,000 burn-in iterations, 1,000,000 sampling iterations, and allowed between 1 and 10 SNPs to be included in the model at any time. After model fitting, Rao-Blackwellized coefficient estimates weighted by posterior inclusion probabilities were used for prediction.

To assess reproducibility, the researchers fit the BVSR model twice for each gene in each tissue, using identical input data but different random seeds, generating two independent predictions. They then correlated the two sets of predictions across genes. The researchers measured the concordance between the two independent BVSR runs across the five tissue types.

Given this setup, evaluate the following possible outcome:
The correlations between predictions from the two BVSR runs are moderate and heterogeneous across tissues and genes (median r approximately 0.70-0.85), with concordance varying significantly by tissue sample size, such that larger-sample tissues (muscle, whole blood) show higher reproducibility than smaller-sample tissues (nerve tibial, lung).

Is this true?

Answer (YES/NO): NO